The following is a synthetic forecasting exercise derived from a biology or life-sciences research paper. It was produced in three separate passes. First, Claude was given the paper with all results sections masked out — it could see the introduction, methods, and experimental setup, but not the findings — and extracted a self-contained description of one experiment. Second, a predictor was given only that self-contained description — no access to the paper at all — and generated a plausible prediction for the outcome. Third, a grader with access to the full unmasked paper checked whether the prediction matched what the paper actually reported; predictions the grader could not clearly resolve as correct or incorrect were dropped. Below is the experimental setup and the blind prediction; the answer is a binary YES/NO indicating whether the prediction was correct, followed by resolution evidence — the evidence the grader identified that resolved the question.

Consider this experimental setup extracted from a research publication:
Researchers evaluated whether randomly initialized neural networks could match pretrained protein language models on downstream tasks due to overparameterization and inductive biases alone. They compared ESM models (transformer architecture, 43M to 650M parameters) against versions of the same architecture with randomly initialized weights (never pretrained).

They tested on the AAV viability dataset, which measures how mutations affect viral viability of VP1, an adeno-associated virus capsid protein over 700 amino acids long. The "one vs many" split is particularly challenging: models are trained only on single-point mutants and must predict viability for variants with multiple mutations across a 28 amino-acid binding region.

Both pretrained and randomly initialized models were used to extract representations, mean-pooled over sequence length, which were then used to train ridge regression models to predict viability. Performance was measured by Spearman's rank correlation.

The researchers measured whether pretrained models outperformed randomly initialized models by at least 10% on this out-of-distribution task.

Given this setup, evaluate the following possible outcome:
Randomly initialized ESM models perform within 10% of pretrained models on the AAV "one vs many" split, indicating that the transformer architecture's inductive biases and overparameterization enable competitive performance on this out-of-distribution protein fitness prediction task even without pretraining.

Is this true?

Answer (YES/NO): NO